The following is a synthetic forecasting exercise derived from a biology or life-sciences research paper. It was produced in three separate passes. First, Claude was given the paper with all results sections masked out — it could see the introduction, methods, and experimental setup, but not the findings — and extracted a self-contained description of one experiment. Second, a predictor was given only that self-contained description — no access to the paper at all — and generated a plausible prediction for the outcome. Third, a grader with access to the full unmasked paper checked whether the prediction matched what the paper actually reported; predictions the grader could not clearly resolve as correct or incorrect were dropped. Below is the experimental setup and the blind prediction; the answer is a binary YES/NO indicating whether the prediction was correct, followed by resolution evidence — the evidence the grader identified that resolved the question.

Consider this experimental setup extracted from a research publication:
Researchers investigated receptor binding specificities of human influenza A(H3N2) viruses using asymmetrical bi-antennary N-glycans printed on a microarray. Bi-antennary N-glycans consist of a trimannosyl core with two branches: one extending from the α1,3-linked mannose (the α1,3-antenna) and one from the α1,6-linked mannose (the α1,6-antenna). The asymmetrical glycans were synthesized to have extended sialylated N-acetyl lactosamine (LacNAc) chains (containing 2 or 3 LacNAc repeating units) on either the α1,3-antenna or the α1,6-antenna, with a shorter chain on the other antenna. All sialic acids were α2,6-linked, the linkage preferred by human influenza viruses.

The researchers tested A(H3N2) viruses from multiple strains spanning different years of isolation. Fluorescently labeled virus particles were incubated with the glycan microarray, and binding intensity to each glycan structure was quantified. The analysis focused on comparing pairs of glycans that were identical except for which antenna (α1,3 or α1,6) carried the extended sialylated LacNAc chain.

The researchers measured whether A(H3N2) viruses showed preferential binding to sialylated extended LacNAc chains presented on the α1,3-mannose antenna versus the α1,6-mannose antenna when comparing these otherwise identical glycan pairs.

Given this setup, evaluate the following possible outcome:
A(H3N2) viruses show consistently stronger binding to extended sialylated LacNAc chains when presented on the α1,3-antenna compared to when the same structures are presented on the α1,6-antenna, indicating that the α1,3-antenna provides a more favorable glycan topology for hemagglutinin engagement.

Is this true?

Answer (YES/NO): NO